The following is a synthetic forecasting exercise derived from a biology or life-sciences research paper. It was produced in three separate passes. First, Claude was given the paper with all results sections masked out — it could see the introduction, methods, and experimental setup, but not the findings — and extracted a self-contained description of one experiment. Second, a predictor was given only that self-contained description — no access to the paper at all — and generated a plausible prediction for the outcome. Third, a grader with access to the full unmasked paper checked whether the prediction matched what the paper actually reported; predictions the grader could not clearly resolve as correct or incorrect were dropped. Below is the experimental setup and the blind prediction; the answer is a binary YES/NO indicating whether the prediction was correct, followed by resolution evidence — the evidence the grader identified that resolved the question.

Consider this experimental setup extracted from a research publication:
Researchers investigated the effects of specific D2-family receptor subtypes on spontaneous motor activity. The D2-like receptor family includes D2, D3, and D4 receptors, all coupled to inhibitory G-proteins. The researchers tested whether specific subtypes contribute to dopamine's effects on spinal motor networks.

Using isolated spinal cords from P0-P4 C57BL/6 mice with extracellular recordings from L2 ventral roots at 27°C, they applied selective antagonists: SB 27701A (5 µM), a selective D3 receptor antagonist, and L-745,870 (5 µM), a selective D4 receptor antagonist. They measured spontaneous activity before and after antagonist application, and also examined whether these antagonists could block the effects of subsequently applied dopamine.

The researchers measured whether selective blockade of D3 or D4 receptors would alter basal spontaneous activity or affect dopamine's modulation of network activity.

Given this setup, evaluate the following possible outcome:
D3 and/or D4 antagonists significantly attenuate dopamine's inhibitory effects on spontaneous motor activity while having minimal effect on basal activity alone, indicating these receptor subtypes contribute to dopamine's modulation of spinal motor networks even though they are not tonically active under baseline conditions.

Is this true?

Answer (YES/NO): NO